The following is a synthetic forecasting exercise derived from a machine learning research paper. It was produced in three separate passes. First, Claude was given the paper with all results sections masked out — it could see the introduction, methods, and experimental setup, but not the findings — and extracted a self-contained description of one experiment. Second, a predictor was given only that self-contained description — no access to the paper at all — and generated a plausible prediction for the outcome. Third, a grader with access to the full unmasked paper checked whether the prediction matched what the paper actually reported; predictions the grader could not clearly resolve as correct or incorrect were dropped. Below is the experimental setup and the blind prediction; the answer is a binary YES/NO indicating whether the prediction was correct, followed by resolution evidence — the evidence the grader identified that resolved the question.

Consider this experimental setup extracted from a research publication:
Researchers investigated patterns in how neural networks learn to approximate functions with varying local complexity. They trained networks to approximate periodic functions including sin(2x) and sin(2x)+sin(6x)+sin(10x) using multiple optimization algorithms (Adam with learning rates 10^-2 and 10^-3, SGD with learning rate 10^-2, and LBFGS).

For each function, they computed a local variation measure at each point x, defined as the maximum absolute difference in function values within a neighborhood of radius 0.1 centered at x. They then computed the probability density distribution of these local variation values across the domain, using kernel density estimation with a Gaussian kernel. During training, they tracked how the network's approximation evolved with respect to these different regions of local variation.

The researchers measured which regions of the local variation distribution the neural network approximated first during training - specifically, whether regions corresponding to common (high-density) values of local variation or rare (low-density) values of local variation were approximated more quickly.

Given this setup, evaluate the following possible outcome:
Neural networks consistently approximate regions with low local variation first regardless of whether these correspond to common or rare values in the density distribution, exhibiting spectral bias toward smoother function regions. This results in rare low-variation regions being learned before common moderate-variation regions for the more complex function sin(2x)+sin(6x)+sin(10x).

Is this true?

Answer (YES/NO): NO